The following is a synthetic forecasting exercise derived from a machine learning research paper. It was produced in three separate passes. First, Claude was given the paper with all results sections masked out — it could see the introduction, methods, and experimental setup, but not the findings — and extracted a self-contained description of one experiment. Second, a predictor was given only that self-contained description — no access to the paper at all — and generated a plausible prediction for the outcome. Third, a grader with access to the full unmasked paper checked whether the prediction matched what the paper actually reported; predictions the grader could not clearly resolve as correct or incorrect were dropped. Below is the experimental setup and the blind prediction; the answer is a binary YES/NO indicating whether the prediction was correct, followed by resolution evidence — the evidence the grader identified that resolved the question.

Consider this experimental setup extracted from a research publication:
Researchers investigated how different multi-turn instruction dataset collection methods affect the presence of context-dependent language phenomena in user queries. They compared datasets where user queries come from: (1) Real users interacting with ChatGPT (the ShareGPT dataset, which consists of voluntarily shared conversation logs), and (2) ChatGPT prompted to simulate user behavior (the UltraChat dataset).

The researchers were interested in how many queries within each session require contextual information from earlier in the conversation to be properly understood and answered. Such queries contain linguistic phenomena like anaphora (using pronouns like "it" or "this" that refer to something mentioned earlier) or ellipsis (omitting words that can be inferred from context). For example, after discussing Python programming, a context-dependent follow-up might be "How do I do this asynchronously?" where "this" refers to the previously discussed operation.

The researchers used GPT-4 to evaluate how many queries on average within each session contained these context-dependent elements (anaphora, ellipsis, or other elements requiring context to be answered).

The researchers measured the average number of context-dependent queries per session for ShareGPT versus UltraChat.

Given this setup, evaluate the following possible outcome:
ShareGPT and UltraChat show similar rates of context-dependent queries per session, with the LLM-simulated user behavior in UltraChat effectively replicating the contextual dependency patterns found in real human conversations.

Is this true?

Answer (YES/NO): NO